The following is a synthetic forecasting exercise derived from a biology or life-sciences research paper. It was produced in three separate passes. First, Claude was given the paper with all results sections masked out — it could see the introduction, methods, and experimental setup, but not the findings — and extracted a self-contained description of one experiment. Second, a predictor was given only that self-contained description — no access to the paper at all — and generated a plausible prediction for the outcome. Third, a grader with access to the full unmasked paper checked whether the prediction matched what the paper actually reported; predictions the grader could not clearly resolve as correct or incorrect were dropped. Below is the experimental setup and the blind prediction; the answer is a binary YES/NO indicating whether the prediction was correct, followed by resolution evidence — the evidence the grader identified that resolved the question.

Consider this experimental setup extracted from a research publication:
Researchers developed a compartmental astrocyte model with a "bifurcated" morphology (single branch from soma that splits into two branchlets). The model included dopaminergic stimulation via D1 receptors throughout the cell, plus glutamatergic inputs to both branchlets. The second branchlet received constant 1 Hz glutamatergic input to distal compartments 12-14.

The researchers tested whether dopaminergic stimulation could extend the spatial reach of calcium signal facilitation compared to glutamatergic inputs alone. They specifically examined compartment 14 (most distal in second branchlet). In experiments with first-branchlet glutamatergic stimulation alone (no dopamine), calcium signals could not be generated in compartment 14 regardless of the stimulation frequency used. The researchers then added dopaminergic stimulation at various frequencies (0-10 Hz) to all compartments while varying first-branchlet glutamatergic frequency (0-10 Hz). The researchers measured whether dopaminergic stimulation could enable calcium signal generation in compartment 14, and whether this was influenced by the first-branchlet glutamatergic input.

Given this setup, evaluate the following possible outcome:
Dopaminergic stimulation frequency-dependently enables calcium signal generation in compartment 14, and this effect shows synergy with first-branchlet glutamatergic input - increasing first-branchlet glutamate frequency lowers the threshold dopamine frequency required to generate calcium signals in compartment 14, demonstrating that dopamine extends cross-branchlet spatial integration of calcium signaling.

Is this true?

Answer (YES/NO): NO